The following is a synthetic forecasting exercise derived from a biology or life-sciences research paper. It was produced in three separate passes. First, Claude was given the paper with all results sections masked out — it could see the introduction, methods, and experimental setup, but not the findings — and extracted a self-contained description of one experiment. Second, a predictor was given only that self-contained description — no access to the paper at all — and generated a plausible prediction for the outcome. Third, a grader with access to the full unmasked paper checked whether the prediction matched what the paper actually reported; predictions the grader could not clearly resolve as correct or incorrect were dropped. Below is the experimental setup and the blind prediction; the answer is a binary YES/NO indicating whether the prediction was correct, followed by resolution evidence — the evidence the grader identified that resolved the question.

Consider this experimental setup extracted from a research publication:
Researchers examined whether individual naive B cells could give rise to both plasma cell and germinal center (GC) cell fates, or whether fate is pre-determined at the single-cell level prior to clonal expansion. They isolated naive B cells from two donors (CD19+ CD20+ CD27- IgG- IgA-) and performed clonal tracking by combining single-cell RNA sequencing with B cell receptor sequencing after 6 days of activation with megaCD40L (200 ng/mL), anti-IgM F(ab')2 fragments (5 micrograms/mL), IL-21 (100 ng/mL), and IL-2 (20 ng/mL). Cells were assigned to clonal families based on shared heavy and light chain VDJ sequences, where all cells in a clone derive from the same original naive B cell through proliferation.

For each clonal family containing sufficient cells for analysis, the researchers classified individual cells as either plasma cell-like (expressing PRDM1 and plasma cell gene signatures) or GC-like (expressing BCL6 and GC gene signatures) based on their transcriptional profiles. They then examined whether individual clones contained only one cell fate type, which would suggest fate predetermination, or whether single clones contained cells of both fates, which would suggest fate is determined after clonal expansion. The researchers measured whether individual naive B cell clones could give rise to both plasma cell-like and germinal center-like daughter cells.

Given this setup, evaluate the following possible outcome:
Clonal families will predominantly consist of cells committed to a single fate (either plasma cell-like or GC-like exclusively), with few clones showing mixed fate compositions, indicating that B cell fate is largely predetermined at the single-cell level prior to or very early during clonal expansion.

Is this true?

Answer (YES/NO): NO